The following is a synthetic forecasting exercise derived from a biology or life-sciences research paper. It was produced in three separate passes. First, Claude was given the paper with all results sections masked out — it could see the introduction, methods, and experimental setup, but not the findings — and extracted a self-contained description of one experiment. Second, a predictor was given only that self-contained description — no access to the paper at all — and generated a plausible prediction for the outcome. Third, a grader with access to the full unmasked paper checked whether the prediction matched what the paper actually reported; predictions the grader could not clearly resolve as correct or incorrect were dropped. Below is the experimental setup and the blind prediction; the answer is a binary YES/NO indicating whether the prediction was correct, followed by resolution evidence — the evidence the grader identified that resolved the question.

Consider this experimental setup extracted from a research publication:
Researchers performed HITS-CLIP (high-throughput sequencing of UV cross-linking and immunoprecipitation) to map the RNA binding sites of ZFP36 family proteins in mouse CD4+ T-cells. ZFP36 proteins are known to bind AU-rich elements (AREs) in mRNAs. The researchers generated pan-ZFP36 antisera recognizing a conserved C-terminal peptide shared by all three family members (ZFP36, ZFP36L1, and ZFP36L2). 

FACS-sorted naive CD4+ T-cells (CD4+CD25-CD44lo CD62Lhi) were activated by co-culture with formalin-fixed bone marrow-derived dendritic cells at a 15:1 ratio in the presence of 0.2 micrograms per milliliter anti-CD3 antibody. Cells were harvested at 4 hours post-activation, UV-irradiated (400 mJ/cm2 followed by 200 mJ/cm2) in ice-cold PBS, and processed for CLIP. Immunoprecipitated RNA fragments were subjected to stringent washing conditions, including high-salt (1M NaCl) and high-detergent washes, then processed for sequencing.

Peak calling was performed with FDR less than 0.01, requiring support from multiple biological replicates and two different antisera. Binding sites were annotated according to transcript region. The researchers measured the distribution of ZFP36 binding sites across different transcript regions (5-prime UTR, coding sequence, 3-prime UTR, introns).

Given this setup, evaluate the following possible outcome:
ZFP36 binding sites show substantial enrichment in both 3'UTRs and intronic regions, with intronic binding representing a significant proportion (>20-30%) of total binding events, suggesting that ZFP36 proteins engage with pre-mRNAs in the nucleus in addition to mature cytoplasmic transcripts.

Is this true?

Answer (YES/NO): NO